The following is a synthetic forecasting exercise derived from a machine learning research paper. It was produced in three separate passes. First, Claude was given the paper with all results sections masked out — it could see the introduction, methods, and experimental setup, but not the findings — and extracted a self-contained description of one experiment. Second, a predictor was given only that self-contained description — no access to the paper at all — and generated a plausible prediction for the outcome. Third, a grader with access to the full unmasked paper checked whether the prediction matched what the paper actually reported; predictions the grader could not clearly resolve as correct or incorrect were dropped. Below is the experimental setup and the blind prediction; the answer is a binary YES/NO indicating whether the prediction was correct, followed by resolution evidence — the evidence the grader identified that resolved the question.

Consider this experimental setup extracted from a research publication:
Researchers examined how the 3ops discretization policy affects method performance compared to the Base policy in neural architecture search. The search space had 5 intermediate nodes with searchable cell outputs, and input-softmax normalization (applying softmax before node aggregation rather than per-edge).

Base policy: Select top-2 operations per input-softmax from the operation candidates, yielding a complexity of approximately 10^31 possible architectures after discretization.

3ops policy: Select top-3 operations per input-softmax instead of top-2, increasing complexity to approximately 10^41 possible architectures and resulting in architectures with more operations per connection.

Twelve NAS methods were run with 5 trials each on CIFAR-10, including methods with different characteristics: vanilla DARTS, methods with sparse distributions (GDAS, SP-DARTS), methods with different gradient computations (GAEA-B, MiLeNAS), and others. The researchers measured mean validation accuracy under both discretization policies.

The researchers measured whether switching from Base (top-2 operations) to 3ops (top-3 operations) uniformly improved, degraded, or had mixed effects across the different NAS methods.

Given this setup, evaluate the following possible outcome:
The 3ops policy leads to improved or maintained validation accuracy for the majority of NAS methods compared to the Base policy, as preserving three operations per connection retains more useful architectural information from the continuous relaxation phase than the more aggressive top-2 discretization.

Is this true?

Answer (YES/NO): YES